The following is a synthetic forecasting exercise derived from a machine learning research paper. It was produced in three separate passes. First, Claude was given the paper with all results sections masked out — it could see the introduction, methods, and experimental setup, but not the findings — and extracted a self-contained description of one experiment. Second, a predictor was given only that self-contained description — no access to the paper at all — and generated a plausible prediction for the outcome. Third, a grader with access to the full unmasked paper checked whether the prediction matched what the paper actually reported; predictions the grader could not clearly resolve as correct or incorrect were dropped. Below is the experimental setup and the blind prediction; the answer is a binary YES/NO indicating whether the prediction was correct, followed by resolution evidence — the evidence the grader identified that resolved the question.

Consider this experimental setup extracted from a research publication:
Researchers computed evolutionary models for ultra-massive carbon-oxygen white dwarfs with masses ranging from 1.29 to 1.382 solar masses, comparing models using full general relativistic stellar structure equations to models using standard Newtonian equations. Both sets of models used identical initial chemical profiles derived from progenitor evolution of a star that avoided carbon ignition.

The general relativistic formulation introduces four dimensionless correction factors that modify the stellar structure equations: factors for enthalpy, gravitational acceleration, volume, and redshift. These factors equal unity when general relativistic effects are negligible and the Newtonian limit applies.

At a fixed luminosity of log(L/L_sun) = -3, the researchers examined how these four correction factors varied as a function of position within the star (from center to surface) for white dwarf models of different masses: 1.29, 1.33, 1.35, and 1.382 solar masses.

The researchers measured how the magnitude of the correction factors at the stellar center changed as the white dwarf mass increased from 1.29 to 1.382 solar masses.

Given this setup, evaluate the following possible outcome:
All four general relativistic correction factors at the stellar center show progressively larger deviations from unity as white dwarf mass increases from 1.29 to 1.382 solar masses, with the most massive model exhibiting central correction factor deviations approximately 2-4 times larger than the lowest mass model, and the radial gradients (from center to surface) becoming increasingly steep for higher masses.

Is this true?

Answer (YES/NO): NO